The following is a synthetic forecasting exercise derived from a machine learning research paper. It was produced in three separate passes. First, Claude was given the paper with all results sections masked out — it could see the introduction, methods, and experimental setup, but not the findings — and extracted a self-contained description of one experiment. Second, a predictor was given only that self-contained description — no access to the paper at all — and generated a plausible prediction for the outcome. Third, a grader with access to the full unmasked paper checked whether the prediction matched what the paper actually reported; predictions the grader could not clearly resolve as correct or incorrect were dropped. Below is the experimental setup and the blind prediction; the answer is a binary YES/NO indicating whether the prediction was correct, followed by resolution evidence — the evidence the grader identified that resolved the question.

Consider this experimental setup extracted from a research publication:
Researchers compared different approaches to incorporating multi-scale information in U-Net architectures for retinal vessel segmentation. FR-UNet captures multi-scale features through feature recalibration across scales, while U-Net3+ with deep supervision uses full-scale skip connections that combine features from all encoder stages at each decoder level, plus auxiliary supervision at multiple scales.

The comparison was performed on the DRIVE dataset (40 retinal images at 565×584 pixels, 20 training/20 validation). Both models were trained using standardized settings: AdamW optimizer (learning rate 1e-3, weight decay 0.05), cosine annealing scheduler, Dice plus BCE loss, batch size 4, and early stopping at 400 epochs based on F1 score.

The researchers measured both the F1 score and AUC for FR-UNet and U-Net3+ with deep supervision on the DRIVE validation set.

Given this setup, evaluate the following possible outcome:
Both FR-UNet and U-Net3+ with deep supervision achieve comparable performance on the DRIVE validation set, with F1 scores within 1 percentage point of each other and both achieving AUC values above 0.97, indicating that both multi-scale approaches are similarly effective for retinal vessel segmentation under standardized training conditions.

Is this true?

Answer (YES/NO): YES